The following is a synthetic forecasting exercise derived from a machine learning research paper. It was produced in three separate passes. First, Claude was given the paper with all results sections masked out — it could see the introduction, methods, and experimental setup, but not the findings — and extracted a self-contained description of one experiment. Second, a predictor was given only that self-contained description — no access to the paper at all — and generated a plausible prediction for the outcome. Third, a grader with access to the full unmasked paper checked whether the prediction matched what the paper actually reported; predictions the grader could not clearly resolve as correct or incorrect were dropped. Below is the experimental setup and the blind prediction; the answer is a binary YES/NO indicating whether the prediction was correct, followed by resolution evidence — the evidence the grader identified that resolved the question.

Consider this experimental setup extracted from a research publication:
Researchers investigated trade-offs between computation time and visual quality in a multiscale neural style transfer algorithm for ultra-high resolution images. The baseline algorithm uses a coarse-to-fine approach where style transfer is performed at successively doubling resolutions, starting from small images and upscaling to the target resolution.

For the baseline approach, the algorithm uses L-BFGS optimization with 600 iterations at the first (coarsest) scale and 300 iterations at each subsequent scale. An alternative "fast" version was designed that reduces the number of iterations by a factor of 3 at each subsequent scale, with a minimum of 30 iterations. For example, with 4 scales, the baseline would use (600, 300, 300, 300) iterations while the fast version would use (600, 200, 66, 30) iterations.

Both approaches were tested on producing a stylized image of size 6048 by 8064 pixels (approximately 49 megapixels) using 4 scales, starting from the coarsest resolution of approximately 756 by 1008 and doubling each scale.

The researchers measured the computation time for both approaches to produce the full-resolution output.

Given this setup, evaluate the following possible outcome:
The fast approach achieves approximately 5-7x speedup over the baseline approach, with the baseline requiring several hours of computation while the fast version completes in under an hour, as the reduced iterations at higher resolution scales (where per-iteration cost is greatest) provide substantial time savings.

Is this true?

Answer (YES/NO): NO